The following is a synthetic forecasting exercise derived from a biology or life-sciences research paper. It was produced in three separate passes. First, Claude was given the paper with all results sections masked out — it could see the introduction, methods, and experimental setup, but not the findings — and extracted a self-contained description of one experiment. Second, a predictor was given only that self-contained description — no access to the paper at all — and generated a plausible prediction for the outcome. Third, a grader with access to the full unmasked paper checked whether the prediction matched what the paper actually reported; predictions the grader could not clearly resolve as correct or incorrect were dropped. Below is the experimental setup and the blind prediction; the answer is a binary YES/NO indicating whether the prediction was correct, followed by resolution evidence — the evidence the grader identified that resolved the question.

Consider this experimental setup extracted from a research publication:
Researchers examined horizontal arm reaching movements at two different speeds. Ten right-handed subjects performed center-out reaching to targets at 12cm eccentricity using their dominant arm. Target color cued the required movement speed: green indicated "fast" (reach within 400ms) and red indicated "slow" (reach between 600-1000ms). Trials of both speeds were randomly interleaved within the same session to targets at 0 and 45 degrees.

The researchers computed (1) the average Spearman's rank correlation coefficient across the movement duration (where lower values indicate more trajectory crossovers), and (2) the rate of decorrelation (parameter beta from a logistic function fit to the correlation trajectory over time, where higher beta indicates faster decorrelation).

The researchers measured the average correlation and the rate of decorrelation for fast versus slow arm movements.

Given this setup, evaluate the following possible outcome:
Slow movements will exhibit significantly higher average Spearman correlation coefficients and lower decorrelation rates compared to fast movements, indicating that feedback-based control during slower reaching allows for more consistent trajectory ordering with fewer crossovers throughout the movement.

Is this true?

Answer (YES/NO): NO